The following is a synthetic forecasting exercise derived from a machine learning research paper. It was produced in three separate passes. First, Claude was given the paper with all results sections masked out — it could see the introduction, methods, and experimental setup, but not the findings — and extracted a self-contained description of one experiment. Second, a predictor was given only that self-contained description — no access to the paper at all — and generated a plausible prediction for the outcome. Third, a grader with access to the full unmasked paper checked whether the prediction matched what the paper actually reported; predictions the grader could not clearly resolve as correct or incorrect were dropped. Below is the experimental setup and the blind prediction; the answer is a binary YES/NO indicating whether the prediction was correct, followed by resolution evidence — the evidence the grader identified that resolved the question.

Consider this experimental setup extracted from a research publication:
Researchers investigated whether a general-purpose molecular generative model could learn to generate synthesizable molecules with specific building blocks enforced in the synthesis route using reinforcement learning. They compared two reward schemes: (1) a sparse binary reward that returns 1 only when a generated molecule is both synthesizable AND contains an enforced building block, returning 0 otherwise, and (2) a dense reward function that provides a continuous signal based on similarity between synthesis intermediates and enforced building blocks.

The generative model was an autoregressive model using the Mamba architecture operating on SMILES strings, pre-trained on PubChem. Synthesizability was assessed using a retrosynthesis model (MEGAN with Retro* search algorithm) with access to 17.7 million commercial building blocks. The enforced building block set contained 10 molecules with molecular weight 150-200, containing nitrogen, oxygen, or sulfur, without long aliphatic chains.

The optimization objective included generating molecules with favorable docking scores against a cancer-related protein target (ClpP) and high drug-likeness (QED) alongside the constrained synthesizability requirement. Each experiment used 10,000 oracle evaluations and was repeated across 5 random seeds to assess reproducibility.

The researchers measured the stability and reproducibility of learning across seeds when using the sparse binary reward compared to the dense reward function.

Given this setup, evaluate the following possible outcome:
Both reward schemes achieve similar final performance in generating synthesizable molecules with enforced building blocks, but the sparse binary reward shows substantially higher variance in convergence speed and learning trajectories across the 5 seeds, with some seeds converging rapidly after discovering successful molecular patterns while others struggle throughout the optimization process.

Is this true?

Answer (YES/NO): NO